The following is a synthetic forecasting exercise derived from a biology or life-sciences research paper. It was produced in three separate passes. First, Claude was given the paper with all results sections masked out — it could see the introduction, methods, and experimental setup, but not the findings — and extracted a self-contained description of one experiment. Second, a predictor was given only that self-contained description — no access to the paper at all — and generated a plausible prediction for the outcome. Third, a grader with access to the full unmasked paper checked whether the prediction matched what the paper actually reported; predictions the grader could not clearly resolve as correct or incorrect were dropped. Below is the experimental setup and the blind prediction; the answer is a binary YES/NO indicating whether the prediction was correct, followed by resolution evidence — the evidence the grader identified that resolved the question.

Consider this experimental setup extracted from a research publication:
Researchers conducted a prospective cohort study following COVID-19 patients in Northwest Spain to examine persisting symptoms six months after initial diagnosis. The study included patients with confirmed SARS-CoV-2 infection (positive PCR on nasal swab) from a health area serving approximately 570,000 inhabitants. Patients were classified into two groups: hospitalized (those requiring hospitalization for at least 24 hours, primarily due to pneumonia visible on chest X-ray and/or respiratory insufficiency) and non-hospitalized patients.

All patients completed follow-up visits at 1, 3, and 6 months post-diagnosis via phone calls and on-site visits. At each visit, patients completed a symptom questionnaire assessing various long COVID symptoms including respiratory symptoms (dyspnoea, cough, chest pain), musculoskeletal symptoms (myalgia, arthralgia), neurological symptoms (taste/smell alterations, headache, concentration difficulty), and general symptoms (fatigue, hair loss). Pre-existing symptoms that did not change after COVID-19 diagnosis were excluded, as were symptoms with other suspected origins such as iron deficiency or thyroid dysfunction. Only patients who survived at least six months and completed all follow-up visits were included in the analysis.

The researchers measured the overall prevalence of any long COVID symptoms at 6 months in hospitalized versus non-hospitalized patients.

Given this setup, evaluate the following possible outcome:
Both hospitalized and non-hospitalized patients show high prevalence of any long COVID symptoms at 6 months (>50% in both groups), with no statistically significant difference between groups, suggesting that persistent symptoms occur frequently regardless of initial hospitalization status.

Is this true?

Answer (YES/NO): NO